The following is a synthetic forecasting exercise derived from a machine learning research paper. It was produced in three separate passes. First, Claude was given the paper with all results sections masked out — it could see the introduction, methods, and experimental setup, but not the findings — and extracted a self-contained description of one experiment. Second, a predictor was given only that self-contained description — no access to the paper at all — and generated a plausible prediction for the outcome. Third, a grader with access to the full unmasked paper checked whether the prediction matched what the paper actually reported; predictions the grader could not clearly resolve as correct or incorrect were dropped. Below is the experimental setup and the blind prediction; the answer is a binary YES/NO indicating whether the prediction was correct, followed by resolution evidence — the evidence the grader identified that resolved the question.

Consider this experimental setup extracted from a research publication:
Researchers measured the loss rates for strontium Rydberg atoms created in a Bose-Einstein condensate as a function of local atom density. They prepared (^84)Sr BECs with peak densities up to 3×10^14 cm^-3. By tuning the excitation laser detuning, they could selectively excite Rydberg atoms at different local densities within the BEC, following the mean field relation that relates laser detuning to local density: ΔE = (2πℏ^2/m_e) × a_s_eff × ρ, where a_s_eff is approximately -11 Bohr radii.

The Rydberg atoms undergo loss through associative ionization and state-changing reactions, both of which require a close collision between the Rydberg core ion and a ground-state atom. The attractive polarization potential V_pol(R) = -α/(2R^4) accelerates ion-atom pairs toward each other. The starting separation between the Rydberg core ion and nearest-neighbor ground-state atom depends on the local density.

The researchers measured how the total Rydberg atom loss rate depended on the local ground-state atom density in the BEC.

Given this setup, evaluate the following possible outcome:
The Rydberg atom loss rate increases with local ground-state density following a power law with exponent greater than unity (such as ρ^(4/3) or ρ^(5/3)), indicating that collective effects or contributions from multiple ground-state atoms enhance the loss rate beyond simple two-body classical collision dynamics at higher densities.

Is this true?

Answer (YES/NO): NO